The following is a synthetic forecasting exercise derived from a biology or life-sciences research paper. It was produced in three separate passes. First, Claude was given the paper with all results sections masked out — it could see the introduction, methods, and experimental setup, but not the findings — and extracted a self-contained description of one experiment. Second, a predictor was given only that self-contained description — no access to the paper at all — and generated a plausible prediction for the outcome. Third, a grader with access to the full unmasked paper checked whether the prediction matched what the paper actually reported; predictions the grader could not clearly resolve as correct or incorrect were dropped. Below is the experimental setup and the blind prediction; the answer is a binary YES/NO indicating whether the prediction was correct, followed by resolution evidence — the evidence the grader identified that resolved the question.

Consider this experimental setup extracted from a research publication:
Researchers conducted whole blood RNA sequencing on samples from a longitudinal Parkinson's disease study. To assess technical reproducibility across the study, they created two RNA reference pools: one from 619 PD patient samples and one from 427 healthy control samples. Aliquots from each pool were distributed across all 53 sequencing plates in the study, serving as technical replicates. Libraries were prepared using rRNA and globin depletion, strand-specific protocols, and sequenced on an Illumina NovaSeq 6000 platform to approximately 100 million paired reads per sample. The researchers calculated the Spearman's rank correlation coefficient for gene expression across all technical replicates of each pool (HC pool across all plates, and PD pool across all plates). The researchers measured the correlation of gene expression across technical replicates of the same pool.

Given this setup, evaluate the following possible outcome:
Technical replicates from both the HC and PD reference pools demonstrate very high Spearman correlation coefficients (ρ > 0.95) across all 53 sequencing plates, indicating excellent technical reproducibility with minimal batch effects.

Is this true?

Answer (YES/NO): YES